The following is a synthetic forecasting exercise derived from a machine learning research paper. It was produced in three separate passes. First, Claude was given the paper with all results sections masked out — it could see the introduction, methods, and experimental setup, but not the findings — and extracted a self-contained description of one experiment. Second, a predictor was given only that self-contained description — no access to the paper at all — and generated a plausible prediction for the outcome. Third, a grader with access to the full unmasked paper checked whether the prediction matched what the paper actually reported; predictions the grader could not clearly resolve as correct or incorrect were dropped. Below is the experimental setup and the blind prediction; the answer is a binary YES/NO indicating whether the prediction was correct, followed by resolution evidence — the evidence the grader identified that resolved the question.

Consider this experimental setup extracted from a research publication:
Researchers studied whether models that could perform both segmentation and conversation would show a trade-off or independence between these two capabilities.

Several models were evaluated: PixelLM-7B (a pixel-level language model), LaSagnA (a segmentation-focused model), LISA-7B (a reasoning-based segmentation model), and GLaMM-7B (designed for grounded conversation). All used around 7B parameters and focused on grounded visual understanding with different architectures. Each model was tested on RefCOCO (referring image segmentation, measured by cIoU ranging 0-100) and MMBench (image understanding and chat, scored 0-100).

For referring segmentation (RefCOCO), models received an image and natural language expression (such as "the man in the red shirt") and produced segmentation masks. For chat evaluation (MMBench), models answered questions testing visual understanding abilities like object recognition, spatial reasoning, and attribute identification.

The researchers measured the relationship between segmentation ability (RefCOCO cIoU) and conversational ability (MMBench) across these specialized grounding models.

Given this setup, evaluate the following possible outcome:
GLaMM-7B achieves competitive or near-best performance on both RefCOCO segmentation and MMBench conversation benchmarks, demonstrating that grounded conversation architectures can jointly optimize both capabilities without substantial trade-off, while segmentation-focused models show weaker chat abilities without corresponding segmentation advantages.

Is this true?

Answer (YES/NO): YES